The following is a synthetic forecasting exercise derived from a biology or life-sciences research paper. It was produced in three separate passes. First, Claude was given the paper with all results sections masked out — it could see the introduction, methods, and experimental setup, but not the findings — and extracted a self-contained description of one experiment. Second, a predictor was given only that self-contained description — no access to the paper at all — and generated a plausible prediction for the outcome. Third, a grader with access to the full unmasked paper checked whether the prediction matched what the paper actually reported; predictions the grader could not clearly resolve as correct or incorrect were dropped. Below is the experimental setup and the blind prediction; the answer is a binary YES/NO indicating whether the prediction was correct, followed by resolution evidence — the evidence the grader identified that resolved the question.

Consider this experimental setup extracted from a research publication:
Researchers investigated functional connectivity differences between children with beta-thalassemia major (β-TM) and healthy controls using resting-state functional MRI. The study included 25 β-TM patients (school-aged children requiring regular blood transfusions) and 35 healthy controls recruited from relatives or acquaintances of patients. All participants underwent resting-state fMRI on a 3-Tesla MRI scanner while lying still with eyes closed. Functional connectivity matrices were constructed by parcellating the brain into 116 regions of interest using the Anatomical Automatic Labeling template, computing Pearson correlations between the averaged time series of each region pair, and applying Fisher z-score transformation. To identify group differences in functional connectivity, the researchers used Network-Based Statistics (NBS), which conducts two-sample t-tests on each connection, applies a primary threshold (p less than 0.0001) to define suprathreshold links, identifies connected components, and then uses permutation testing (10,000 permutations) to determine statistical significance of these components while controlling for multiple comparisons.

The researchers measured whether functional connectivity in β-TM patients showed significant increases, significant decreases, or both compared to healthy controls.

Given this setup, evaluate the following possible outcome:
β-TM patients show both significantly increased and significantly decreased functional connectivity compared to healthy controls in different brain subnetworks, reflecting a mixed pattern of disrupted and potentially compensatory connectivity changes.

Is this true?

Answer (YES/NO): NO